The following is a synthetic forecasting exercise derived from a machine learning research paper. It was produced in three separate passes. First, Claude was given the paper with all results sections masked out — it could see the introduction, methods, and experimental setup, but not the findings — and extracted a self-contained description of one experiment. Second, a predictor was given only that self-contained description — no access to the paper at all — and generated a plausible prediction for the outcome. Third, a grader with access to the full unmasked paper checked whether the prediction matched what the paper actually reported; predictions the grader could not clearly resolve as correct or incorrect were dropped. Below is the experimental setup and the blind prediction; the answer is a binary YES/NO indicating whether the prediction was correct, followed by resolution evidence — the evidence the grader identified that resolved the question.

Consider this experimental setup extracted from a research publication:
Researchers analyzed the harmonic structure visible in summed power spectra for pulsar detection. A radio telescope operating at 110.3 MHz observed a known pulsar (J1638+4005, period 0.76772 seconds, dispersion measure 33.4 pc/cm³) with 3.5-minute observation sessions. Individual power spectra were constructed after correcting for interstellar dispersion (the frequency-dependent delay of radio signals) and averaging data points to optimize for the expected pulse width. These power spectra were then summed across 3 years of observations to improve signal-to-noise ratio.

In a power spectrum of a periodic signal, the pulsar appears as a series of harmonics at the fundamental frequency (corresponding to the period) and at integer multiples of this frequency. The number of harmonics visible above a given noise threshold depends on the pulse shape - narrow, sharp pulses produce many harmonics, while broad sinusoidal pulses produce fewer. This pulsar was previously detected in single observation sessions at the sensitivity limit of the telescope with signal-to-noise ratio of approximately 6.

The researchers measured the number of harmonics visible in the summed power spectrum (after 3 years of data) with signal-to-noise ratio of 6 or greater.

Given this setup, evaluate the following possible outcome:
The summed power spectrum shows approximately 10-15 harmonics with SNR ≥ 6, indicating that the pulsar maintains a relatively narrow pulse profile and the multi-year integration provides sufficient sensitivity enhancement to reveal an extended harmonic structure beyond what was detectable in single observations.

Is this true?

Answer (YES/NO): YES